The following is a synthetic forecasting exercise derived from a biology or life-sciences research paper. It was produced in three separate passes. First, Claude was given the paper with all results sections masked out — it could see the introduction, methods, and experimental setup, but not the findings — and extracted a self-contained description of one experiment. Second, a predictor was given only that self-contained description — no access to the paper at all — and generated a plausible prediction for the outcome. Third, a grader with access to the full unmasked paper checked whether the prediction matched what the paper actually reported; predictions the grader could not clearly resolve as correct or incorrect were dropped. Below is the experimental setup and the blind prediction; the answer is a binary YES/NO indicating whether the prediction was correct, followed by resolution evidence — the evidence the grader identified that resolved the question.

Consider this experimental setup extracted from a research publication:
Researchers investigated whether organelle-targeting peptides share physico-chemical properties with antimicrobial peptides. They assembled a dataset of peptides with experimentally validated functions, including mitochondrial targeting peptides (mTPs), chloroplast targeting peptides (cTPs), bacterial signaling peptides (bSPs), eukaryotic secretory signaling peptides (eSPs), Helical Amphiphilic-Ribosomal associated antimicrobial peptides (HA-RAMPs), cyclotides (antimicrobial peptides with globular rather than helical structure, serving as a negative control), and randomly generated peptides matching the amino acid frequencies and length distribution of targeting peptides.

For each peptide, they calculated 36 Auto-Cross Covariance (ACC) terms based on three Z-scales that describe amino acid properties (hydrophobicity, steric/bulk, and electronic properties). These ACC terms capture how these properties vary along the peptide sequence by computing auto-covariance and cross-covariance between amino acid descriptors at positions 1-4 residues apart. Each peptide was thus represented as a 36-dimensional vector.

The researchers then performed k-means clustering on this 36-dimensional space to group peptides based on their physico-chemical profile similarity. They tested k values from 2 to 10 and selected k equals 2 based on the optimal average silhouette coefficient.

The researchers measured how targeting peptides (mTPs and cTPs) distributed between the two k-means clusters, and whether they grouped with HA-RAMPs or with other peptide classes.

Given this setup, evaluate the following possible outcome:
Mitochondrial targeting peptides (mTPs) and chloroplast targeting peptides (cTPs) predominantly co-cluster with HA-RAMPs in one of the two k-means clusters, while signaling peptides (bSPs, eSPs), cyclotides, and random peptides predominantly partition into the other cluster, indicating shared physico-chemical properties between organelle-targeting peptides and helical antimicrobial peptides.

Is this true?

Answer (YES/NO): NO